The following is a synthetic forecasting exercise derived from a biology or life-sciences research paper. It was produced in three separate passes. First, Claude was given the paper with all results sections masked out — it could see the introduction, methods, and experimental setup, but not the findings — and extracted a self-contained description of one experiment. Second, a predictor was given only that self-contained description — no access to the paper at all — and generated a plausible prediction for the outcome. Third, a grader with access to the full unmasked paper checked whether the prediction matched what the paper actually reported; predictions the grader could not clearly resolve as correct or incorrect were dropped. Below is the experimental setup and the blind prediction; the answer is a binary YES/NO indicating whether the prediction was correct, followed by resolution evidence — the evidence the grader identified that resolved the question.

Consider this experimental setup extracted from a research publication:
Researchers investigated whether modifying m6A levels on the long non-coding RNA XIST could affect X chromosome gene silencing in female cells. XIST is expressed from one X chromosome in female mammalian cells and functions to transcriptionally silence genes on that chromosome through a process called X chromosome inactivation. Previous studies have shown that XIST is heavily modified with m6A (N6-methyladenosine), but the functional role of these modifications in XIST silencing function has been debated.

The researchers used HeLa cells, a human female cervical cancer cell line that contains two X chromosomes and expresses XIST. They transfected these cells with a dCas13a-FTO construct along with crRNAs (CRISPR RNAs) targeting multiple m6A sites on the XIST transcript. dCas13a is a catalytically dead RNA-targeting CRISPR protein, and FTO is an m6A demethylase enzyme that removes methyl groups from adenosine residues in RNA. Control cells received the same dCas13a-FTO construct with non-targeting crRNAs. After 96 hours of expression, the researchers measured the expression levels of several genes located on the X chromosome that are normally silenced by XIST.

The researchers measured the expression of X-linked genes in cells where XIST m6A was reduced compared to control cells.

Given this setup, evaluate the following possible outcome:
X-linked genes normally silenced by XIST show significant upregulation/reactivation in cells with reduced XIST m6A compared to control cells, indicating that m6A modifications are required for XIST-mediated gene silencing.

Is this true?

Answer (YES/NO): YES